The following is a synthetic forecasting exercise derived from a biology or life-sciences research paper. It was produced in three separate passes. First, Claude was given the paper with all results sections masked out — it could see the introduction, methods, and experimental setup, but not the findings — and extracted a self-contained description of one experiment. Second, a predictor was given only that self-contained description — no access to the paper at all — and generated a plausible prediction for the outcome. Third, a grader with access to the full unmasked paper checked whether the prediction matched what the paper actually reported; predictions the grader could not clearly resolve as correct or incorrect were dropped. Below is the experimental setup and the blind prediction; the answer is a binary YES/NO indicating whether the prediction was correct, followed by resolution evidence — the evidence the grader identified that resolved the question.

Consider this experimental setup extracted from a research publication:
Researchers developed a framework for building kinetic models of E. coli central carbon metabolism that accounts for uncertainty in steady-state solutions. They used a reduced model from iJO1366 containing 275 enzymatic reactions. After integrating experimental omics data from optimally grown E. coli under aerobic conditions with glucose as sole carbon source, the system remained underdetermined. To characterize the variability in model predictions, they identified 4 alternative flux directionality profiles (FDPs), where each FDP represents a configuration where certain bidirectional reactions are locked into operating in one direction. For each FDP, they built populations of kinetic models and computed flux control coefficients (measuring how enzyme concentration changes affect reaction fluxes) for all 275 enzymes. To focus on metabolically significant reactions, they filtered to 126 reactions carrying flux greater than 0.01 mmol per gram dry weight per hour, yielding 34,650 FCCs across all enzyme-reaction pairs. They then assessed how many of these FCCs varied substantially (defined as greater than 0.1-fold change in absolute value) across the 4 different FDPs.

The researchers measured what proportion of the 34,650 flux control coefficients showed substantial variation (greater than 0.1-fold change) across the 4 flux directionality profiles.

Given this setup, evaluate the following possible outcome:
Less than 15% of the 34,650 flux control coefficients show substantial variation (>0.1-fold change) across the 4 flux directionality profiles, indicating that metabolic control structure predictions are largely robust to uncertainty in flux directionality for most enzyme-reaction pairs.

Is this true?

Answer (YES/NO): YES